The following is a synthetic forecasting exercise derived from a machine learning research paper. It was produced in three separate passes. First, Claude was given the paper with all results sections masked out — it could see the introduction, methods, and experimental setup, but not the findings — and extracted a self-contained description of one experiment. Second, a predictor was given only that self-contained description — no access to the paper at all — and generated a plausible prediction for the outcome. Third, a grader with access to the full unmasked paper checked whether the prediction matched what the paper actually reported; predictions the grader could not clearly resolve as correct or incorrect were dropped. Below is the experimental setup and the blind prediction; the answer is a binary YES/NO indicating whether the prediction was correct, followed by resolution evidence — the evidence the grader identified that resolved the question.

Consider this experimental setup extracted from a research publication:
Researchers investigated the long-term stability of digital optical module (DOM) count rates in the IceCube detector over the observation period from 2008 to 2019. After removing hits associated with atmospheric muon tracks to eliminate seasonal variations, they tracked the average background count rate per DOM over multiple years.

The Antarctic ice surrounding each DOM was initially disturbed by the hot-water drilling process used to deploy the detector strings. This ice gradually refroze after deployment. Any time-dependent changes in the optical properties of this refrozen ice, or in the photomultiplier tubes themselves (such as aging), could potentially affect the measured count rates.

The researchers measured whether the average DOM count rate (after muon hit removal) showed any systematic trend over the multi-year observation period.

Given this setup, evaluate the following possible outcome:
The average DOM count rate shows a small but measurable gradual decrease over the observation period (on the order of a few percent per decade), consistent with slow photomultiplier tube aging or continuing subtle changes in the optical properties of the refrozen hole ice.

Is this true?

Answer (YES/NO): NO